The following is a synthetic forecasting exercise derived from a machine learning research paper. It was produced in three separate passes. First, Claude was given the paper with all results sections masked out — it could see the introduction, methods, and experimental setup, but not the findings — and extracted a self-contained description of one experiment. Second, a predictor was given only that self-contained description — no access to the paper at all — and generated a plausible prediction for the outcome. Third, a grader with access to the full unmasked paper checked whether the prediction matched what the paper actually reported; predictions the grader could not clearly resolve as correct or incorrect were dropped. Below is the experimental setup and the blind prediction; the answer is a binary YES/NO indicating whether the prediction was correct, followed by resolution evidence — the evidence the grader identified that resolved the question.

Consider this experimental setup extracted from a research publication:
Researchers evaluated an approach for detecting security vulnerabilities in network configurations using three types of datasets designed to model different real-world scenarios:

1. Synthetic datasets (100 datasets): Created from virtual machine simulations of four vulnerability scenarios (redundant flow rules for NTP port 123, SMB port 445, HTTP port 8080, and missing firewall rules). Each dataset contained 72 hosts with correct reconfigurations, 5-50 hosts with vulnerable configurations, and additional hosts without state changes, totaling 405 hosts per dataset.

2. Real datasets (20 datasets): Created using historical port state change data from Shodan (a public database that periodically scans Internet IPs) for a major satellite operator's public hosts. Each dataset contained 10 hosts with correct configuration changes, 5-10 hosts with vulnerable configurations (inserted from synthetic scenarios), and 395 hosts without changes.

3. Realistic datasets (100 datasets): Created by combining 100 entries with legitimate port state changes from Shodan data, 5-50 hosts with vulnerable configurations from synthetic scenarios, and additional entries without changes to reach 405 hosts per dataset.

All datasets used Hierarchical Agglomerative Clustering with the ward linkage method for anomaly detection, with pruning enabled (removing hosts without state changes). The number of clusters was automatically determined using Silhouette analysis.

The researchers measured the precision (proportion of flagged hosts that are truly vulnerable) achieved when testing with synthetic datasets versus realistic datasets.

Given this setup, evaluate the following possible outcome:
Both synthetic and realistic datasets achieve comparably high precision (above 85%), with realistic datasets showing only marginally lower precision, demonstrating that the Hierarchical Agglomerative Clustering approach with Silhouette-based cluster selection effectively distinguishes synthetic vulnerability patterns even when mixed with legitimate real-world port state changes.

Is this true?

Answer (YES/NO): NO